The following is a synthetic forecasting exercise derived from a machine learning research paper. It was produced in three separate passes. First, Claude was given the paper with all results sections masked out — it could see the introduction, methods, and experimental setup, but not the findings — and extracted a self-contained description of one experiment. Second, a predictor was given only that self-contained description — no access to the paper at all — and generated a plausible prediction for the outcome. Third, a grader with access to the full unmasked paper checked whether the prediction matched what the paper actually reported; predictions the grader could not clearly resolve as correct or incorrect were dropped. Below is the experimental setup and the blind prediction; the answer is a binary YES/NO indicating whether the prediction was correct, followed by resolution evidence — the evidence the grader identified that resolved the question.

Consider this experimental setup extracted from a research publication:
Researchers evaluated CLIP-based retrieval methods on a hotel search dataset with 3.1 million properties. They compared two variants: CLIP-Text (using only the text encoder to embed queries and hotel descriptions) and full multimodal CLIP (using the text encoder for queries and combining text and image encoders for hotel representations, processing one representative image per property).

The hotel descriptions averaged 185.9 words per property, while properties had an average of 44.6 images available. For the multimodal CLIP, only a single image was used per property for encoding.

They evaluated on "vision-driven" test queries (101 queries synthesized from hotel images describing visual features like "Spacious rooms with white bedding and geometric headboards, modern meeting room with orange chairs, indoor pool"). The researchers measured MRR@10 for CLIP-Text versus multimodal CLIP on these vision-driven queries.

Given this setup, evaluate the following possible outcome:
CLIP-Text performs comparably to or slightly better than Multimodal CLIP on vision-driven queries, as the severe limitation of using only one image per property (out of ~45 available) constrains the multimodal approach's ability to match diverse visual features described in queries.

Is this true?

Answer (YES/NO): NO